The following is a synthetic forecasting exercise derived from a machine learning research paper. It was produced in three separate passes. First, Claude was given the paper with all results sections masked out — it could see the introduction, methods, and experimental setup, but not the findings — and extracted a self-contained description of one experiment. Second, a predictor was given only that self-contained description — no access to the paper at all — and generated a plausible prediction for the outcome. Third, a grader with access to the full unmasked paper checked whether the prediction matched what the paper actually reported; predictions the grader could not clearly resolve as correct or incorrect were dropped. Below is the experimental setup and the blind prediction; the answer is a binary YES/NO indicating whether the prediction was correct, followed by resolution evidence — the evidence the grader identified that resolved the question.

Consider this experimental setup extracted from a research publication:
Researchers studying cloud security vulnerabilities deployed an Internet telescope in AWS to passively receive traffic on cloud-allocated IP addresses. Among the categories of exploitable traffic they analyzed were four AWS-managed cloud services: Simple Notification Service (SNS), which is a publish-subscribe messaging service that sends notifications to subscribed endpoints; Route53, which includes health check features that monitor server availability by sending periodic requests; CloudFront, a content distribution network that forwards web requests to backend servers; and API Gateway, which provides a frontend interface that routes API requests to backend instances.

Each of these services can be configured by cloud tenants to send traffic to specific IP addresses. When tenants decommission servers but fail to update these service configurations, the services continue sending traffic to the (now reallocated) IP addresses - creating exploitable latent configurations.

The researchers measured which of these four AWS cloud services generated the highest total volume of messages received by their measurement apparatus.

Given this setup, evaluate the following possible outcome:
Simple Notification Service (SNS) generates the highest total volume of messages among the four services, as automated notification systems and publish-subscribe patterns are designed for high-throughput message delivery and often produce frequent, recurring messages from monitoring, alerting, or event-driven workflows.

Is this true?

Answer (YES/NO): NO